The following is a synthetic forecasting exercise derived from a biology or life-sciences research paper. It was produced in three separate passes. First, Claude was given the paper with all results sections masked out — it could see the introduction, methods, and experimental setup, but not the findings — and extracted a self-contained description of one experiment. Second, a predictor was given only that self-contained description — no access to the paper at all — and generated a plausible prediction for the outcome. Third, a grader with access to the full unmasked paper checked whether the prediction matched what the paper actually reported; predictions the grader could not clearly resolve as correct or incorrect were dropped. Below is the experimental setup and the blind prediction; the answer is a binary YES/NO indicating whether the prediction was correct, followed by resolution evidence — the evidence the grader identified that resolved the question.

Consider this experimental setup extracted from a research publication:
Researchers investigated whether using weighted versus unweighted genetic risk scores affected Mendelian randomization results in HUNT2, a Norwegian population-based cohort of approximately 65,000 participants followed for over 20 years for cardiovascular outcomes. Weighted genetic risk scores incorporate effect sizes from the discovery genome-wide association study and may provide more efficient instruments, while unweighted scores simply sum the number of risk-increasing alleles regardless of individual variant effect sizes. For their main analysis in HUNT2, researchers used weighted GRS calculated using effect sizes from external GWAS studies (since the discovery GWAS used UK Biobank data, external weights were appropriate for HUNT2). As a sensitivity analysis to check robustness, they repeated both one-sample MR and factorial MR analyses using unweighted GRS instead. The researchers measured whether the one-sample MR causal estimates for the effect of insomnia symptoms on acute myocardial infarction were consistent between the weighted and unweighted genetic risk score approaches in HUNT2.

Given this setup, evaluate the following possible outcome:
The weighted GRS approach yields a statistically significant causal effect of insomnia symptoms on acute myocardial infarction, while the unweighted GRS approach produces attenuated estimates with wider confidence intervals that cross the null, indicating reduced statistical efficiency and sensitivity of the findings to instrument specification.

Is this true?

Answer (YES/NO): NO